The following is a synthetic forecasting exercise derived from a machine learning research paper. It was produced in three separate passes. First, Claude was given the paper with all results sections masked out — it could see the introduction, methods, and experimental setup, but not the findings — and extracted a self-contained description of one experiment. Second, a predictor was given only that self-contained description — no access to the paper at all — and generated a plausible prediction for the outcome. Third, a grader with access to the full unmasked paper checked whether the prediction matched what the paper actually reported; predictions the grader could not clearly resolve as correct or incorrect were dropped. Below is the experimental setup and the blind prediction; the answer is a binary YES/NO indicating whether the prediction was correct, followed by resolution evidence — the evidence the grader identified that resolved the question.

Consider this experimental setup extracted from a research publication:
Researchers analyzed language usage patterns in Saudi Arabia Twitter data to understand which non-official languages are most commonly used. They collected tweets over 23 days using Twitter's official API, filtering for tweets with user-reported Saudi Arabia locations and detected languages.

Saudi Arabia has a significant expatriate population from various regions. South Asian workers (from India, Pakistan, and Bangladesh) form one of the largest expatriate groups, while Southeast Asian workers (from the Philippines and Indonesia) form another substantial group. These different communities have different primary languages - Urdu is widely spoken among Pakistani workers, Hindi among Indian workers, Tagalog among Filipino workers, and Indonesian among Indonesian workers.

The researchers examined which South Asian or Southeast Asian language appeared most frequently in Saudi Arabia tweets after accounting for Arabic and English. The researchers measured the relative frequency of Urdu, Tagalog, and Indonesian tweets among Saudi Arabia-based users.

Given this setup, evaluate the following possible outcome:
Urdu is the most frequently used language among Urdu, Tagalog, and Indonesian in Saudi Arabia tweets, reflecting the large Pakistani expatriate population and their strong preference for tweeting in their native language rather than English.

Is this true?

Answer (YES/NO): YES